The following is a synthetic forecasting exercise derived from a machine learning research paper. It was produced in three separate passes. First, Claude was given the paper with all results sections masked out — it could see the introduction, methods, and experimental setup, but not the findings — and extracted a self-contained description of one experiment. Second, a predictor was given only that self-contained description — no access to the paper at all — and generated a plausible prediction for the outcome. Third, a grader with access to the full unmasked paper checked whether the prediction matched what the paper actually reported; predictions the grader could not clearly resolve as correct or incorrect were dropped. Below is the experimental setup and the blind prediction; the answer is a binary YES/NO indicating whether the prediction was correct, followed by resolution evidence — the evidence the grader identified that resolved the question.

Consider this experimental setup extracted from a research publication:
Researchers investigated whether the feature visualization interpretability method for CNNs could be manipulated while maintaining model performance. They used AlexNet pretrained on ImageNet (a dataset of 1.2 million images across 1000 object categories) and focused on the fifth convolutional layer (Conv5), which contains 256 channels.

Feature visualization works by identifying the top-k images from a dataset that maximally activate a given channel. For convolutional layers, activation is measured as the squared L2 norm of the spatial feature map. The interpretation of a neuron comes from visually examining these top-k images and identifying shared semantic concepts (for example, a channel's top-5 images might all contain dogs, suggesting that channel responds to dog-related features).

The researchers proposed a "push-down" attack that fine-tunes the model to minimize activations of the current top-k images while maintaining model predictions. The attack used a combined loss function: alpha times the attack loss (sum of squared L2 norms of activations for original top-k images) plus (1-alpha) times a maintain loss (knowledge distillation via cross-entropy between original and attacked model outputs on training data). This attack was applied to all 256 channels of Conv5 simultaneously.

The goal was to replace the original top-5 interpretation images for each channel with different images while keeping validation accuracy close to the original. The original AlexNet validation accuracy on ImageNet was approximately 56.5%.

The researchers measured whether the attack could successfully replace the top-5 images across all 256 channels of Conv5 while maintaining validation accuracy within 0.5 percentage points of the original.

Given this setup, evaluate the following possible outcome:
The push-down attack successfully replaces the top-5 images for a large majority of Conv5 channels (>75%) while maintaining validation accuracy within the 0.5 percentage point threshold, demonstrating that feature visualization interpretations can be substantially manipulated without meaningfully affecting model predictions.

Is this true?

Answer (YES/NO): YES